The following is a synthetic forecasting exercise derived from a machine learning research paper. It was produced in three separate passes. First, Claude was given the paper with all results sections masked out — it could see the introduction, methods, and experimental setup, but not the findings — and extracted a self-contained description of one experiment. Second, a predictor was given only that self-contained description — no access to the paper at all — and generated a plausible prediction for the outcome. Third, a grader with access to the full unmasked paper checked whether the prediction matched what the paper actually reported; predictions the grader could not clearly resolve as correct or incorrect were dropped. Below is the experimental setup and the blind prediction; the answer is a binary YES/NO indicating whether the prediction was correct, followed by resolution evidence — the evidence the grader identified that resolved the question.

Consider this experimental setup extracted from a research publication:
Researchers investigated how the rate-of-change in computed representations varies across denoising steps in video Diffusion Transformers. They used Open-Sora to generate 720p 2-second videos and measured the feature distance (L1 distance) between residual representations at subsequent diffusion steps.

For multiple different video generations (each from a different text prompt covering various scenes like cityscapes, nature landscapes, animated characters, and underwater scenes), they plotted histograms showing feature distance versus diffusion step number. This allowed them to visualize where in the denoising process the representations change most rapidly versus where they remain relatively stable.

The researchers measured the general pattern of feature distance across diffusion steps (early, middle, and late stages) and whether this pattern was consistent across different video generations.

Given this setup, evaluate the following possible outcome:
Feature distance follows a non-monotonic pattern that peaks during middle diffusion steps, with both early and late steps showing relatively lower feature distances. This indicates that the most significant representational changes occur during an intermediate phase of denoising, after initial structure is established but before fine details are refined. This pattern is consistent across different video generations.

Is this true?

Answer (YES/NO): NO